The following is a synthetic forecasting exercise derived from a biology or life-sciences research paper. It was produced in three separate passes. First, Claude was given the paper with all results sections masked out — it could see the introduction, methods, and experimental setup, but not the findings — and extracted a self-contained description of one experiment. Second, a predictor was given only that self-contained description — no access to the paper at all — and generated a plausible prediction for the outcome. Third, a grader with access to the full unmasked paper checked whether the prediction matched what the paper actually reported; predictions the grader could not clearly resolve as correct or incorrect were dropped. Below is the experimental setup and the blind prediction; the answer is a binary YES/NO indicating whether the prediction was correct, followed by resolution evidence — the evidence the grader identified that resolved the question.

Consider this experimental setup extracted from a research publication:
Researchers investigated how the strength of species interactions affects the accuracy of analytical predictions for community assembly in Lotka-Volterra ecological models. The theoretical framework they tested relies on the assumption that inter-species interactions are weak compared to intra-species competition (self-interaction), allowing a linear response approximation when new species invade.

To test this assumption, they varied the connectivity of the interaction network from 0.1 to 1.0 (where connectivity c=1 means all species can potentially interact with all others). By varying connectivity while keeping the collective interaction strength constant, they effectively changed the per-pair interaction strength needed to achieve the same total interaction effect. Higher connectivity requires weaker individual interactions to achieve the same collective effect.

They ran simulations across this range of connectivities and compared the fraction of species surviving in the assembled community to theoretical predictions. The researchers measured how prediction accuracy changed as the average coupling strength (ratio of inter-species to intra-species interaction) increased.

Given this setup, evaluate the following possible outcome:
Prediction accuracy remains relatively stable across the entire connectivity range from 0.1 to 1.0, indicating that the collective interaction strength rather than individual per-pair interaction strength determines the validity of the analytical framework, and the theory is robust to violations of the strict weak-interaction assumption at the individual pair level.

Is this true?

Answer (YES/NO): NO